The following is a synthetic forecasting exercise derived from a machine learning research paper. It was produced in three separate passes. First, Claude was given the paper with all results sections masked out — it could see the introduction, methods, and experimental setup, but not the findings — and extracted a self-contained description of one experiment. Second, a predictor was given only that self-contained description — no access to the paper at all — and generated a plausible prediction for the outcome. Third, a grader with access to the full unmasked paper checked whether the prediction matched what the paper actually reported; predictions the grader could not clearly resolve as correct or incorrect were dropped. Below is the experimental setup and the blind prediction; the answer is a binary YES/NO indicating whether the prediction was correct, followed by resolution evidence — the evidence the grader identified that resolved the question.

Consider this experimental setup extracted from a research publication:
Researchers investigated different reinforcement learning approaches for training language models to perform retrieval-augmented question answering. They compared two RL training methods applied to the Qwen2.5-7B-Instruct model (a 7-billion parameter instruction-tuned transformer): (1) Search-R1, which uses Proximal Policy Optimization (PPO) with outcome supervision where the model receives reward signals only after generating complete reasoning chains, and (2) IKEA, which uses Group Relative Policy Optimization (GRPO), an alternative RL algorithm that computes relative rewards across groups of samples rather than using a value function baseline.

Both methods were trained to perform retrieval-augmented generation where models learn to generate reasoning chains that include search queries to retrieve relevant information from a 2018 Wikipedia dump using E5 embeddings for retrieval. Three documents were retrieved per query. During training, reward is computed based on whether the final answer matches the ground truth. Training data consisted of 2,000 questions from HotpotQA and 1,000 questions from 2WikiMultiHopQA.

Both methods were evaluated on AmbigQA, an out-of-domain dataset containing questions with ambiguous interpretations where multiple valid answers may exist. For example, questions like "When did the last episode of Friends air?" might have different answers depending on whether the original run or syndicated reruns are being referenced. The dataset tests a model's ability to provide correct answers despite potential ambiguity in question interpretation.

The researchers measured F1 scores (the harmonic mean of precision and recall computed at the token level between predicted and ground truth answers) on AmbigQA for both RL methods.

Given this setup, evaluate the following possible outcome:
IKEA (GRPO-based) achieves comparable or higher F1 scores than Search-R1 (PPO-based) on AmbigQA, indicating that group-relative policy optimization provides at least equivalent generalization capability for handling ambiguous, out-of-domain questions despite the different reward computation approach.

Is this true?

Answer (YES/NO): NO